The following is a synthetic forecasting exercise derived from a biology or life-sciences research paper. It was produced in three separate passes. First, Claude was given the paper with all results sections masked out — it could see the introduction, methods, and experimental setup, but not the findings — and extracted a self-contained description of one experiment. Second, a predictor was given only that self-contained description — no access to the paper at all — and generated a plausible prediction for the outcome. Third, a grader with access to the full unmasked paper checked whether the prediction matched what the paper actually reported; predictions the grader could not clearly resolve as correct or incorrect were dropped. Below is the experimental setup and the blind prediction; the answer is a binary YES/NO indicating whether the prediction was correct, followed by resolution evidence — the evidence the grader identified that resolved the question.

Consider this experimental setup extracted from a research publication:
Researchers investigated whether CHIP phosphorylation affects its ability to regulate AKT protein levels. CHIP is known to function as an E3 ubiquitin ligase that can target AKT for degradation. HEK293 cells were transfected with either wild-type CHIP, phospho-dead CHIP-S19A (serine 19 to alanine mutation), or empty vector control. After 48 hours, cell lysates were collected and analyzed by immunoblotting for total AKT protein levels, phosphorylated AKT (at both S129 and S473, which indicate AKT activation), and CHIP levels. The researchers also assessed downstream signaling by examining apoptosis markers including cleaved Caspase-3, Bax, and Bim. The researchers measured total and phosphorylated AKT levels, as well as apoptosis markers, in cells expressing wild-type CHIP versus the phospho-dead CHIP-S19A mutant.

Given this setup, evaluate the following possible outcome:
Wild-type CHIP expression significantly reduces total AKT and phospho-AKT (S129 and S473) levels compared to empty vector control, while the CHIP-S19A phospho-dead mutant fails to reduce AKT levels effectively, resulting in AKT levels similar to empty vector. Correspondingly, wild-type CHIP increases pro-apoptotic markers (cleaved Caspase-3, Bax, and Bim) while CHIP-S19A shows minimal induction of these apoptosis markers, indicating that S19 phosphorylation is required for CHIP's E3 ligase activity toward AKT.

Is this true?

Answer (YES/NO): NO